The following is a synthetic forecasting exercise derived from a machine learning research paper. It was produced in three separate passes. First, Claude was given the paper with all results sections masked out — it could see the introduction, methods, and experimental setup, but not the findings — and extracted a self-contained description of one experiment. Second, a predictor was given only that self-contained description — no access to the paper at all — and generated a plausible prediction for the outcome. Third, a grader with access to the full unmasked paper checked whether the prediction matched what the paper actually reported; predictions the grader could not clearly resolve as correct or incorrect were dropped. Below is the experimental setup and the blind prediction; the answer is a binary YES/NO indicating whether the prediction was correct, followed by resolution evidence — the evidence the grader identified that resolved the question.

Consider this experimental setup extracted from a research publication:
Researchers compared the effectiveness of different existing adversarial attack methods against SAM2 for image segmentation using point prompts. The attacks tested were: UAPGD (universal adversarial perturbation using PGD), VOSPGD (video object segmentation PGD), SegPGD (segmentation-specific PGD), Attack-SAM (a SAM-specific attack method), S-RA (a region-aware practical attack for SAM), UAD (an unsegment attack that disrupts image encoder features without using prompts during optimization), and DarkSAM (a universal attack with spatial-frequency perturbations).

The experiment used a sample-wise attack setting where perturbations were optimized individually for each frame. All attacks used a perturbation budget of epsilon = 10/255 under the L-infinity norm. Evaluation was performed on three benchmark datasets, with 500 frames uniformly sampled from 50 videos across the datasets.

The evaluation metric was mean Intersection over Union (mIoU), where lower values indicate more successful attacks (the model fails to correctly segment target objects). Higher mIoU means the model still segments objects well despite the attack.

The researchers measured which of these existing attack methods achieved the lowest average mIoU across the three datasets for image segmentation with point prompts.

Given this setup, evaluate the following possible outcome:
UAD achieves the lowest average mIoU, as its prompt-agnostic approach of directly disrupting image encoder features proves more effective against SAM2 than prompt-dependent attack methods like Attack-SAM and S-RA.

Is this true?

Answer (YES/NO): NO